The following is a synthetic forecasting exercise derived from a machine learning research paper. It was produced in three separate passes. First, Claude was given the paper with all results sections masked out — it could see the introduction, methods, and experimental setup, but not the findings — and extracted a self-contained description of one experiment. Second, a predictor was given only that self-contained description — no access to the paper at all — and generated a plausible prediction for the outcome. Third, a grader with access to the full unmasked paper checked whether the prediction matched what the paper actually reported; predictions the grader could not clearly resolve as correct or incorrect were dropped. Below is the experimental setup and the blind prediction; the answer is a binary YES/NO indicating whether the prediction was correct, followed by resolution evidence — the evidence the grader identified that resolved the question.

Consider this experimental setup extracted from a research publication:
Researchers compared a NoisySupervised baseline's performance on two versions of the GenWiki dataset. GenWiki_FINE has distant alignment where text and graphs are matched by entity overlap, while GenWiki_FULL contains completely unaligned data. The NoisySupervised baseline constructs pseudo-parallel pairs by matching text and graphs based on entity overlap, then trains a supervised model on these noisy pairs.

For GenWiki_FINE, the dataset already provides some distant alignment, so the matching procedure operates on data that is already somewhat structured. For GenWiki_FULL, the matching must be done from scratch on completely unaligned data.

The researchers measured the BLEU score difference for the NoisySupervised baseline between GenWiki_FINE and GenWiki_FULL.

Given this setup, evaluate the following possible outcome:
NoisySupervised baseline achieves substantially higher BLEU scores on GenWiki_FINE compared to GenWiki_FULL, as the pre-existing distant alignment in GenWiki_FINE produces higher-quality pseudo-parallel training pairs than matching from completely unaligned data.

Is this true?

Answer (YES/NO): NO